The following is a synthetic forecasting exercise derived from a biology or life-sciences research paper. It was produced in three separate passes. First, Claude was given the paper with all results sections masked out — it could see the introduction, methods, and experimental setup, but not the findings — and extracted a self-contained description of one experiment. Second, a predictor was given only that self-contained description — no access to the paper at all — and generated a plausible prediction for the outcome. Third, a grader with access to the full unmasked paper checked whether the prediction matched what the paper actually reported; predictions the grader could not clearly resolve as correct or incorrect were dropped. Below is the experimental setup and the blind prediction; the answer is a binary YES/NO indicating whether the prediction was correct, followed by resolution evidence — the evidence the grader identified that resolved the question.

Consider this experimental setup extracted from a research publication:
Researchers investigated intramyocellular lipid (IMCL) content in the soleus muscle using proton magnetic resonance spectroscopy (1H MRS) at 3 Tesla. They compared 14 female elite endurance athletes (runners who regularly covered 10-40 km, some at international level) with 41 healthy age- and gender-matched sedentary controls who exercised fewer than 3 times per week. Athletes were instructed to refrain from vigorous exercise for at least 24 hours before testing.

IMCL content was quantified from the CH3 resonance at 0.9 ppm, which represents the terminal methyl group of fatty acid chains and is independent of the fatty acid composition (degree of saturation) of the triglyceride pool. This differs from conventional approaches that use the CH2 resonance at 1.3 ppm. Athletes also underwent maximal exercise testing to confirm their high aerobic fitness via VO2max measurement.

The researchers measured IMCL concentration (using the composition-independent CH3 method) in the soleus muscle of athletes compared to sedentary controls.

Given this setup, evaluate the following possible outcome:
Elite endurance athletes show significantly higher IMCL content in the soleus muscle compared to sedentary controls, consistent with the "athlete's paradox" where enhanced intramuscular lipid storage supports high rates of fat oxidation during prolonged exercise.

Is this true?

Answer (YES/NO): NO